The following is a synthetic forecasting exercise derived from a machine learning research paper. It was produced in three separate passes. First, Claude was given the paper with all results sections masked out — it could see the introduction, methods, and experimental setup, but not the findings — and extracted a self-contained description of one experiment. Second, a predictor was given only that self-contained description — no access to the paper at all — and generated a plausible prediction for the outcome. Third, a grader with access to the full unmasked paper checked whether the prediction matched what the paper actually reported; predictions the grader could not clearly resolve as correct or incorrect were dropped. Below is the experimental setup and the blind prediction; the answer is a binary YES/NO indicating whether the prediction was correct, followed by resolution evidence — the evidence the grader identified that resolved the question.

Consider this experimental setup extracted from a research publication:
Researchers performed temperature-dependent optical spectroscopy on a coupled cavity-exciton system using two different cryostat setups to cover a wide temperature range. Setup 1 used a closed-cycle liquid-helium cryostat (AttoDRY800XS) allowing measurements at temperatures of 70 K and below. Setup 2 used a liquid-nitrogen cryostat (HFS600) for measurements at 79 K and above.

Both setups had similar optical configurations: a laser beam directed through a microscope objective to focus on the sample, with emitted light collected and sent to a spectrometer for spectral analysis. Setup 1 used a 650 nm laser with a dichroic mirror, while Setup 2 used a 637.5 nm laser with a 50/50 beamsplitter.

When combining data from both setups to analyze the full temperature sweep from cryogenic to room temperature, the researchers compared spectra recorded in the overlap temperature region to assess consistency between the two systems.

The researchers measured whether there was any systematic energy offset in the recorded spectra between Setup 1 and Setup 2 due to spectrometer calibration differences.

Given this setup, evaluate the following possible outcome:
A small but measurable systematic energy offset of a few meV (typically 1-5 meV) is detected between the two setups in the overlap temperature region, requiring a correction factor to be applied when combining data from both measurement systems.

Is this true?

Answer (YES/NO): YES